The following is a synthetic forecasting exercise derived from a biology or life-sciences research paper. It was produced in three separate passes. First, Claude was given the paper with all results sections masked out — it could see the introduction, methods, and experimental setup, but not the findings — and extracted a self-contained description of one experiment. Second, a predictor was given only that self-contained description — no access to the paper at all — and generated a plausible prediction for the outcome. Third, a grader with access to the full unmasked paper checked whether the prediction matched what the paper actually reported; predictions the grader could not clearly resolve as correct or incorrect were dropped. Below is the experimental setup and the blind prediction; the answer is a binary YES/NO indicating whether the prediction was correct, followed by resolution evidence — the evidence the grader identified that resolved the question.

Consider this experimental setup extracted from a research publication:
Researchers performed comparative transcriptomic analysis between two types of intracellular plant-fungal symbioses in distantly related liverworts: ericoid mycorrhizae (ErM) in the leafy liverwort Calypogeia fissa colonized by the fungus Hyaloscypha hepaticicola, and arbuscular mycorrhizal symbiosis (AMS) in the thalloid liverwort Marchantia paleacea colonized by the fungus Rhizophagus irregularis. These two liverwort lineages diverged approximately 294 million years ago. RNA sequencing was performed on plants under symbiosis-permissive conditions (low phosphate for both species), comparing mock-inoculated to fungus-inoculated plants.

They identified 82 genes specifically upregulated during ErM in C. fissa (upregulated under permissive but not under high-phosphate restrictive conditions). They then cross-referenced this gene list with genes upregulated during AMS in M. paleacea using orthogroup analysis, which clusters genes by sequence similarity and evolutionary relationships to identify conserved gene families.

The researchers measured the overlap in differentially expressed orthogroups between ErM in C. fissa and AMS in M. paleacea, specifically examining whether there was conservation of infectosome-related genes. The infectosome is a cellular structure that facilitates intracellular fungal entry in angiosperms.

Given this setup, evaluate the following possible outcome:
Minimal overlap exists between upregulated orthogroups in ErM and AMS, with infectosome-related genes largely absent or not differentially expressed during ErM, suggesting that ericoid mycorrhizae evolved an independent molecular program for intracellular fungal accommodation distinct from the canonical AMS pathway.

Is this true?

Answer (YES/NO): NO